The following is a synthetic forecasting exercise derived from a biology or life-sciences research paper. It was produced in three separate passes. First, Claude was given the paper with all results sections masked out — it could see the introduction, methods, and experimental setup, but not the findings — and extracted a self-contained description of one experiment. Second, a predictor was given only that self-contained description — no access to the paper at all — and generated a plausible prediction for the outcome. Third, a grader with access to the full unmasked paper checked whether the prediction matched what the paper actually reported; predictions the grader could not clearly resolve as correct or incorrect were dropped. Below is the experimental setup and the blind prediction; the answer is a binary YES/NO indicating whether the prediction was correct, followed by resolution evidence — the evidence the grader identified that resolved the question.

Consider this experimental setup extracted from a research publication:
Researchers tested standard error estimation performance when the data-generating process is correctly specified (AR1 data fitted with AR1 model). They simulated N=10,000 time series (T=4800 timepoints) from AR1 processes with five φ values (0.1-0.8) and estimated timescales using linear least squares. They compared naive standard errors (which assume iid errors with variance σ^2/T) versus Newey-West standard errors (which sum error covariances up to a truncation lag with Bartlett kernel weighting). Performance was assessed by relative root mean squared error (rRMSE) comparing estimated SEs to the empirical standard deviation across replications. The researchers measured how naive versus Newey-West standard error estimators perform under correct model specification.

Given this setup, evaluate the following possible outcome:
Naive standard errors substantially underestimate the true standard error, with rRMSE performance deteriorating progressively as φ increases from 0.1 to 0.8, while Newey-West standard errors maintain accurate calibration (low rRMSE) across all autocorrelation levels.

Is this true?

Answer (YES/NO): NO